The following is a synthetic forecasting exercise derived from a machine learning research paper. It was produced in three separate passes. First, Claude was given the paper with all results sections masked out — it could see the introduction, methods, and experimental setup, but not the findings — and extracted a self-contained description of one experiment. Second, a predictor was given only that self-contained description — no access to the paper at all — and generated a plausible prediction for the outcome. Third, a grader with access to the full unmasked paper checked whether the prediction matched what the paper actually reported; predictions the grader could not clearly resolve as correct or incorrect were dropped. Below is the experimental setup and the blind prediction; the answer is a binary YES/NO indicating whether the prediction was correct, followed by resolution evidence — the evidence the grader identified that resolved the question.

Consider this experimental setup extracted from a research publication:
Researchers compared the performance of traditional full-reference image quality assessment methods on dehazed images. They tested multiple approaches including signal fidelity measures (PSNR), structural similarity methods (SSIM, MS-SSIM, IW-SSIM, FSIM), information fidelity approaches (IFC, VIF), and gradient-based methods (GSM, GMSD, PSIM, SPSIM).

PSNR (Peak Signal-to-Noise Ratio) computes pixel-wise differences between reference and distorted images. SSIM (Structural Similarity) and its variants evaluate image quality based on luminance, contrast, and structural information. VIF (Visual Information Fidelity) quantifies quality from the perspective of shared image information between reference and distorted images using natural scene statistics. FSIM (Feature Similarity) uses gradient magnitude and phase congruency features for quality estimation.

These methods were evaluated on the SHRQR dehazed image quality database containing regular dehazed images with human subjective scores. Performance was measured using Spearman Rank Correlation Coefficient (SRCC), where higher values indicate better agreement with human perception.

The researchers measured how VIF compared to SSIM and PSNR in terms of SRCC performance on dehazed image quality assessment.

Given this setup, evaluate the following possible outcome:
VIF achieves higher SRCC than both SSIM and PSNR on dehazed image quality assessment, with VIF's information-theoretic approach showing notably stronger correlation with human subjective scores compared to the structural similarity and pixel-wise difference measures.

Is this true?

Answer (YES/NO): NO